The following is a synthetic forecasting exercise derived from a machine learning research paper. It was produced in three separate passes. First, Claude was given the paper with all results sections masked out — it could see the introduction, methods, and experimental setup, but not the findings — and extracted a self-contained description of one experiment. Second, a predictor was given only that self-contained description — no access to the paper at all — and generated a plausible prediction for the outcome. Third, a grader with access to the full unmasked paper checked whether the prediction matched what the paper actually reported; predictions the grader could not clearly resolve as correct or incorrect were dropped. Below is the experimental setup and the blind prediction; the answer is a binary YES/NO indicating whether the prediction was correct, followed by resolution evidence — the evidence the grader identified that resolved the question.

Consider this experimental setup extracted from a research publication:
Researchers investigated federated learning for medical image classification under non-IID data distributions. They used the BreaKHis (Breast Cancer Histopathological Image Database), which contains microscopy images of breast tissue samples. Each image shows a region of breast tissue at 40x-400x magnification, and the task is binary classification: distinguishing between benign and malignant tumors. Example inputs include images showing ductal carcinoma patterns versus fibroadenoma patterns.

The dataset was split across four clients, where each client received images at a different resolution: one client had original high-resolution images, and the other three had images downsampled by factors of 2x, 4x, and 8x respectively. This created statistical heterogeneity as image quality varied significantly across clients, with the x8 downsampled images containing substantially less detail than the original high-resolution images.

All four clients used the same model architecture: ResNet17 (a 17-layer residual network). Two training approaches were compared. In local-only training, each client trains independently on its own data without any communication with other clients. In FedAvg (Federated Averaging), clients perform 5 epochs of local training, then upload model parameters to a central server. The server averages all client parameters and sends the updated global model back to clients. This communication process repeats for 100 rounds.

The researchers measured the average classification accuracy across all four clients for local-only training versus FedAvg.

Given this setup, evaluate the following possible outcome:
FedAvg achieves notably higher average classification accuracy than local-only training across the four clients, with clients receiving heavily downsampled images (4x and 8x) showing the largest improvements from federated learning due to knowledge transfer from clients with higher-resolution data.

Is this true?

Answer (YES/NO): NO